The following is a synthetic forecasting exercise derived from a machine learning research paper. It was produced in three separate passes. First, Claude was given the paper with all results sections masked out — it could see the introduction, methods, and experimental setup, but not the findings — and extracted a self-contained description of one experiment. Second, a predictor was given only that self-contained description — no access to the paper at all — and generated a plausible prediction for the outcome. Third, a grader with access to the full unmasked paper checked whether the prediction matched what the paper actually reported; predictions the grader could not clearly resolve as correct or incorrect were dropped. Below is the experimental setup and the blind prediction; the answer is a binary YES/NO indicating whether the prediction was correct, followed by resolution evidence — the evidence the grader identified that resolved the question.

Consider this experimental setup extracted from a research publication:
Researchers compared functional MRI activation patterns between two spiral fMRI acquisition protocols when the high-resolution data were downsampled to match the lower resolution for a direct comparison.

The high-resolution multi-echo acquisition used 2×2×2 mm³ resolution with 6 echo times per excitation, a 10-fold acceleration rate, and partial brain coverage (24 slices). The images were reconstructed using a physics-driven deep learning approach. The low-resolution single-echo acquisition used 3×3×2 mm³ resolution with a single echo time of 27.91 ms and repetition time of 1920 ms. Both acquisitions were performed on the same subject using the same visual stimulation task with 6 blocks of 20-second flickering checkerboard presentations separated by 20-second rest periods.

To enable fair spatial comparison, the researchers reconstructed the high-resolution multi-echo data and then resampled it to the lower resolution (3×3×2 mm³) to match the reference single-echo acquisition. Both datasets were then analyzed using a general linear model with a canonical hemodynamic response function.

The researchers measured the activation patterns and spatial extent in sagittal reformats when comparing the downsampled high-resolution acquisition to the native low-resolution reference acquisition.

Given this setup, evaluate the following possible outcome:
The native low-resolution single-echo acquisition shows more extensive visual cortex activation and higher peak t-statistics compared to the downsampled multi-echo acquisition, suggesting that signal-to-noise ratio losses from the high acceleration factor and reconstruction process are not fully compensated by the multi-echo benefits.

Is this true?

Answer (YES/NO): NO